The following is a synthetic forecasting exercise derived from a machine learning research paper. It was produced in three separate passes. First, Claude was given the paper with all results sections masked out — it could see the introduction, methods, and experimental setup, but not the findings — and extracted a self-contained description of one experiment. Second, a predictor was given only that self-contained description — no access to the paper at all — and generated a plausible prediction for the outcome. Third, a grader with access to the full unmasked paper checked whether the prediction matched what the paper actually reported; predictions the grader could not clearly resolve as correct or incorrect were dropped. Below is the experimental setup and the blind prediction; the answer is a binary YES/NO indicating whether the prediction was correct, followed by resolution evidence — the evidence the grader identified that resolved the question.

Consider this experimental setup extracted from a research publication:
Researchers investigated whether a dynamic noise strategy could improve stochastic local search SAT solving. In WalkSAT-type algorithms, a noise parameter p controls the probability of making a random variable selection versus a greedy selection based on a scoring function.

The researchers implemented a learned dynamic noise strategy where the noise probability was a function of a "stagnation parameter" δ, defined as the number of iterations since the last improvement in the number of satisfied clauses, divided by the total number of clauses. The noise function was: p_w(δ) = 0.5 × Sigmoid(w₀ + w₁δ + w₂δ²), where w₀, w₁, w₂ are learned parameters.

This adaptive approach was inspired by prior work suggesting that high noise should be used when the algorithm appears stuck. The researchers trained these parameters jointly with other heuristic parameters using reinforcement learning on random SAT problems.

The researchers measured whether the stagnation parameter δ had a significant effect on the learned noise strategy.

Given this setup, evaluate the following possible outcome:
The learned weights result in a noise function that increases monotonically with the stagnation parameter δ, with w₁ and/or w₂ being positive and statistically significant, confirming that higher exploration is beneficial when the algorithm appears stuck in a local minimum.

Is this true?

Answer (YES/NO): NO